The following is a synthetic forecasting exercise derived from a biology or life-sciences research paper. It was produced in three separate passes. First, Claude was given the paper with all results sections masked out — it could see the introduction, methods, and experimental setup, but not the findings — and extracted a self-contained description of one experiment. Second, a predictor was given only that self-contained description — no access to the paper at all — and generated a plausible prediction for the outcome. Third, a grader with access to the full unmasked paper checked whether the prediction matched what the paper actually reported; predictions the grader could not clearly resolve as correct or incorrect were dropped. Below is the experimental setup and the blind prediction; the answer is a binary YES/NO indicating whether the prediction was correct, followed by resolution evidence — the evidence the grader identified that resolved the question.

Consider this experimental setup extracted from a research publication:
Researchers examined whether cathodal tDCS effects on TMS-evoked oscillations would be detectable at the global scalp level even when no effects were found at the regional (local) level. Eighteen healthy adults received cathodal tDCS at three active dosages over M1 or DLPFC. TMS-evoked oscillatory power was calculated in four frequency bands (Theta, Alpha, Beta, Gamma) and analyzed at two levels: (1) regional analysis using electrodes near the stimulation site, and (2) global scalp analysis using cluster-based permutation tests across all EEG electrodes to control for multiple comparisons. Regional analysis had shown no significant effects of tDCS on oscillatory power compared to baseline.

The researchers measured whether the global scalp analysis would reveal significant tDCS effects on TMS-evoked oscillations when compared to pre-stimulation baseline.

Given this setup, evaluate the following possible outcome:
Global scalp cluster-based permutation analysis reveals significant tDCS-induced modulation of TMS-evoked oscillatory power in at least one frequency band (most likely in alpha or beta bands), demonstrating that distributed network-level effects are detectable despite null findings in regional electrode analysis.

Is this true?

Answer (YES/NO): YES